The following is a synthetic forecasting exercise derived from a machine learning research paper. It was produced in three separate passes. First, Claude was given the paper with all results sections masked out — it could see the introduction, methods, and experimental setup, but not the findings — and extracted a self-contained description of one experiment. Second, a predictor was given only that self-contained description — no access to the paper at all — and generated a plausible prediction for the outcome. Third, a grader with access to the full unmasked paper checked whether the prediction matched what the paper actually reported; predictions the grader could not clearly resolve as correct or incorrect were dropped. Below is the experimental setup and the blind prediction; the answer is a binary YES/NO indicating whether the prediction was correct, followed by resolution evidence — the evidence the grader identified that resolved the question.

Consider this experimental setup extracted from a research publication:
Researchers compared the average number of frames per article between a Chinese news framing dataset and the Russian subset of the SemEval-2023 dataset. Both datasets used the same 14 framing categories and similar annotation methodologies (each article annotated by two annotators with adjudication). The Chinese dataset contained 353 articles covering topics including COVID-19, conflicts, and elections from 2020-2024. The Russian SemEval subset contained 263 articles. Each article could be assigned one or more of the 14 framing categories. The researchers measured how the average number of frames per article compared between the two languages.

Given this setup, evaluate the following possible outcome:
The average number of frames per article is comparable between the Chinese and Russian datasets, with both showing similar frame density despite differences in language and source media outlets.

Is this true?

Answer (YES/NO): NO